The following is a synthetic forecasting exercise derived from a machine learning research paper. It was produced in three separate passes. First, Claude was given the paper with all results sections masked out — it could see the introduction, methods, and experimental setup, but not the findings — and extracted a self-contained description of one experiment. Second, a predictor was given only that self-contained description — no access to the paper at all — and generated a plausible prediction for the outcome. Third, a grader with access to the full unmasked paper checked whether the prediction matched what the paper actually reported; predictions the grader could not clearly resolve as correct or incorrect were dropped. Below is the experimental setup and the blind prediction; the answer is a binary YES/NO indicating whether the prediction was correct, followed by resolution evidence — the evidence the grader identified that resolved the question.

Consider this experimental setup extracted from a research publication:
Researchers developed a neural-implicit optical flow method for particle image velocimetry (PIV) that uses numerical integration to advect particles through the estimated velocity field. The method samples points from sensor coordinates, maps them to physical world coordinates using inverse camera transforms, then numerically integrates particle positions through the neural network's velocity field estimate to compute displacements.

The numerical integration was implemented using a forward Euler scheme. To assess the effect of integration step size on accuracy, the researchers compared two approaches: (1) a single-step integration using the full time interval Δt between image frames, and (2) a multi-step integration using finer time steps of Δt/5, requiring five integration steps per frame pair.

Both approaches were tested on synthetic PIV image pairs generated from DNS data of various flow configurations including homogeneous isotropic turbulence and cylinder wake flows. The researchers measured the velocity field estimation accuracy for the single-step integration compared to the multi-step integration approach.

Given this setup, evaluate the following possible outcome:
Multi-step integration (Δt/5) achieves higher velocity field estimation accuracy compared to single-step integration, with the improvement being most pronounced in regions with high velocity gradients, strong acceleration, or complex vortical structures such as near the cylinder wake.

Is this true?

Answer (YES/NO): NO